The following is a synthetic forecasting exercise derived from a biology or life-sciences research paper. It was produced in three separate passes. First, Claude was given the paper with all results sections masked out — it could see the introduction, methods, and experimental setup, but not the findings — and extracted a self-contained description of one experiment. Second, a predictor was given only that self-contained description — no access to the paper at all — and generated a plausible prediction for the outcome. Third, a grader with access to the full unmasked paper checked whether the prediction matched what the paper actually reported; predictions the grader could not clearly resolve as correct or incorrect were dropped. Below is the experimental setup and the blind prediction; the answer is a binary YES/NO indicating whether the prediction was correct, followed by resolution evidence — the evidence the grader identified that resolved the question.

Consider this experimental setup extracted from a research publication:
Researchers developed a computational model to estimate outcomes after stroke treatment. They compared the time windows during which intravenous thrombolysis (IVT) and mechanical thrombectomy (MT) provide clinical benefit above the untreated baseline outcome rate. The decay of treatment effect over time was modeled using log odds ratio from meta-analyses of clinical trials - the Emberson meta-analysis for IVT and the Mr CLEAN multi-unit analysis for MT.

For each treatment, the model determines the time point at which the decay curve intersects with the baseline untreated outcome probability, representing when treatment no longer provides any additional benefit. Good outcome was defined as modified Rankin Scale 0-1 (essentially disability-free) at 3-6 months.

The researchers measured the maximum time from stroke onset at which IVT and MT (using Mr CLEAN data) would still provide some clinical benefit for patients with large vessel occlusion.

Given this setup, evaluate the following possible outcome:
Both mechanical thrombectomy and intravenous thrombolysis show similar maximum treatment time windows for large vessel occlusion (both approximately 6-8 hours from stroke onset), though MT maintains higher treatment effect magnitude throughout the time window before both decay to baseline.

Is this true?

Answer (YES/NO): NO